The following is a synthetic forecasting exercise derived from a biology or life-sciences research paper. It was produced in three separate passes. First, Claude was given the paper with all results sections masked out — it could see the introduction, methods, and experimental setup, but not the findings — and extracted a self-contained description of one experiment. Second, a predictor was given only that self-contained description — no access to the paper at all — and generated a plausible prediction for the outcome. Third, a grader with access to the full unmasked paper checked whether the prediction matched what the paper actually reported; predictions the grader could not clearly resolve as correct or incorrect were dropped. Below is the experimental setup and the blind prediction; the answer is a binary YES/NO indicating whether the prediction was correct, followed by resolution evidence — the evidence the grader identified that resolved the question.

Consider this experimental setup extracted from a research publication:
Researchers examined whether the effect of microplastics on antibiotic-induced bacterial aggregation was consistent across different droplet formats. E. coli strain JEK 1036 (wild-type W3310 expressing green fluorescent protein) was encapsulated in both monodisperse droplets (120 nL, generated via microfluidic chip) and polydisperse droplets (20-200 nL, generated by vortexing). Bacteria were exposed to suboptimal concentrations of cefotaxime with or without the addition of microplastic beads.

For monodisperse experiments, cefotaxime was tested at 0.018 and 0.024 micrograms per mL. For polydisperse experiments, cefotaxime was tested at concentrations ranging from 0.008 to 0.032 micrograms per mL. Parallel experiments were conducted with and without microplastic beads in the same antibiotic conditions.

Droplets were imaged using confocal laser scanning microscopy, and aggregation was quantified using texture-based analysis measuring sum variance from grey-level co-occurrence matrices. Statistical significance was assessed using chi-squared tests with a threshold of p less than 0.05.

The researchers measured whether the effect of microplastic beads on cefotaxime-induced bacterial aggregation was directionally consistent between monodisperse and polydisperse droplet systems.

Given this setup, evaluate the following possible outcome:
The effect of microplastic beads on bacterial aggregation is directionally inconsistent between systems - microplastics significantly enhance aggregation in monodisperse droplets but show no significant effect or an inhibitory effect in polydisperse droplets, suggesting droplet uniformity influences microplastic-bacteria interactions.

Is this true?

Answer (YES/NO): NO